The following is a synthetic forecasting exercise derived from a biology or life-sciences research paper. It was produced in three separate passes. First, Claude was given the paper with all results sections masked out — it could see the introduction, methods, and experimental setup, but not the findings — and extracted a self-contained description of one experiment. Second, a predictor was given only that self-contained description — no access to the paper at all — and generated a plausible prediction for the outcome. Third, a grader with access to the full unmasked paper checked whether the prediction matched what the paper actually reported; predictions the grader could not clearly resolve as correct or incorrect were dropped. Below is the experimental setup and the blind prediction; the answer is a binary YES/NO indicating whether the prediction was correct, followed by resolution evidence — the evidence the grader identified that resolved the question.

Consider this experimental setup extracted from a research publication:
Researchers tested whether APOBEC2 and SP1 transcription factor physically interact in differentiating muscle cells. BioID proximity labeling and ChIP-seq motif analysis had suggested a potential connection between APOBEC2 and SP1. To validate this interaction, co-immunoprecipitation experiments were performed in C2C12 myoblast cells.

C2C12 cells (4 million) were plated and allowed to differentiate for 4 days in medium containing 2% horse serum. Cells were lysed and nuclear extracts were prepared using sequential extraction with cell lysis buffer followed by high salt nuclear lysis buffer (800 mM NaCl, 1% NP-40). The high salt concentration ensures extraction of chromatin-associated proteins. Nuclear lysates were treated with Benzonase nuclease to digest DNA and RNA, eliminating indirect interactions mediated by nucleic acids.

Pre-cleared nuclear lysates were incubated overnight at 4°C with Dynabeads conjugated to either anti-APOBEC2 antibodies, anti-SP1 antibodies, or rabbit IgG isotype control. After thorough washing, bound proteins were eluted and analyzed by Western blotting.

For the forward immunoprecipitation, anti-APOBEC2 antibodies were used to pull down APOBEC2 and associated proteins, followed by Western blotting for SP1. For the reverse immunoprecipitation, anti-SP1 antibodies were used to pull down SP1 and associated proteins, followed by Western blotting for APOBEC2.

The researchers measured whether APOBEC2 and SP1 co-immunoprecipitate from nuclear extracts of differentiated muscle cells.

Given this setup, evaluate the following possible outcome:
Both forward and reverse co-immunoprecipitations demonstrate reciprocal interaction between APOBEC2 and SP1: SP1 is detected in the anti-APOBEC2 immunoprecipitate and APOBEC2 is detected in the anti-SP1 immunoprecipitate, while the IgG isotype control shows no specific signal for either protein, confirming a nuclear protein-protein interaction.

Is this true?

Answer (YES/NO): NO